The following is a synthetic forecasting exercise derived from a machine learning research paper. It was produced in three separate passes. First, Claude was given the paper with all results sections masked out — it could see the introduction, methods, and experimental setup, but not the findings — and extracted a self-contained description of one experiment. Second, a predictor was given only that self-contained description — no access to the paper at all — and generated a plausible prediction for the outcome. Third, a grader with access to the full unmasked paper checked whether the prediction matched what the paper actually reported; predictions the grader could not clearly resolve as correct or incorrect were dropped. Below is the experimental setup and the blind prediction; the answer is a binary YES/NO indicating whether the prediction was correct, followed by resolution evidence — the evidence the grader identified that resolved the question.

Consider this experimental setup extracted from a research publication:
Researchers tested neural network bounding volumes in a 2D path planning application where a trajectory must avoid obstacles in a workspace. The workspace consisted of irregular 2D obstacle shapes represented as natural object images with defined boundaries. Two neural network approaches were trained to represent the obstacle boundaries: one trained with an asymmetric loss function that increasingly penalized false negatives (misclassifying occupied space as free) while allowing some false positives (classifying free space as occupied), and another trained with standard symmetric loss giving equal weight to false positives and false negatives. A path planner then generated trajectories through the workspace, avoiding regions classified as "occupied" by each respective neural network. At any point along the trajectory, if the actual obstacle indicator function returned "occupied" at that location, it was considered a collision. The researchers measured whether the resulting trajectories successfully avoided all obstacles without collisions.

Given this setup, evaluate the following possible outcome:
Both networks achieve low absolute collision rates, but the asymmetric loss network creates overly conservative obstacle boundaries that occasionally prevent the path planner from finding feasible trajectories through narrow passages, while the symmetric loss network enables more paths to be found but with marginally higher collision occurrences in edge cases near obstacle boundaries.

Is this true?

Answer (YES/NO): NO